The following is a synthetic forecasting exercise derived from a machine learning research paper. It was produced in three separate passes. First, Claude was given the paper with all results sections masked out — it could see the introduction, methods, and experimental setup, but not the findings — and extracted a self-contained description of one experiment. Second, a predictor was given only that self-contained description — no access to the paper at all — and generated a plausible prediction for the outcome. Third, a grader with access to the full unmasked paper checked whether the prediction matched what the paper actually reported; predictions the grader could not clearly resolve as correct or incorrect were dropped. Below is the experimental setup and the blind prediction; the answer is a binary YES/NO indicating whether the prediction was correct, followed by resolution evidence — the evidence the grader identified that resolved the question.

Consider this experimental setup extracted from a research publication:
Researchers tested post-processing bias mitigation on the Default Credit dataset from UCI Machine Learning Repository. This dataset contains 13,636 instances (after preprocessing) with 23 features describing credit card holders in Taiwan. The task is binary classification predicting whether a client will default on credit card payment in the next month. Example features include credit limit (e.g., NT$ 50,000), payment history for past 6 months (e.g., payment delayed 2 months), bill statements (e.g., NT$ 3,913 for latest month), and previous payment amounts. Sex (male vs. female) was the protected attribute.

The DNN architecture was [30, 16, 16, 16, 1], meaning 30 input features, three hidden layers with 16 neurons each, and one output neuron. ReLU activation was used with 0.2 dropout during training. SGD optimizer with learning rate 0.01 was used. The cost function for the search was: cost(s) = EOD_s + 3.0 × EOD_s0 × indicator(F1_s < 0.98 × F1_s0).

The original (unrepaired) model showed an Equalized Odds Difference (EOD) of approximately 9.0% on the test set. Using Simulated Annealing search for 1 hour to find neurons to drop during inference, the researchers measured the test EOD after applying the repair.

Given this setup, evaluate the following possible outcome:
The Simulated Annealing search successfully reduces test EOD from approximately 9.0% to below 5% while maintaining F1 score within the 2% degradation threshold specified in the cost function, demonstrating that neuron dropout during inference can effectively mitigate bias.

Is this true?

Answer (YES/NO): NO